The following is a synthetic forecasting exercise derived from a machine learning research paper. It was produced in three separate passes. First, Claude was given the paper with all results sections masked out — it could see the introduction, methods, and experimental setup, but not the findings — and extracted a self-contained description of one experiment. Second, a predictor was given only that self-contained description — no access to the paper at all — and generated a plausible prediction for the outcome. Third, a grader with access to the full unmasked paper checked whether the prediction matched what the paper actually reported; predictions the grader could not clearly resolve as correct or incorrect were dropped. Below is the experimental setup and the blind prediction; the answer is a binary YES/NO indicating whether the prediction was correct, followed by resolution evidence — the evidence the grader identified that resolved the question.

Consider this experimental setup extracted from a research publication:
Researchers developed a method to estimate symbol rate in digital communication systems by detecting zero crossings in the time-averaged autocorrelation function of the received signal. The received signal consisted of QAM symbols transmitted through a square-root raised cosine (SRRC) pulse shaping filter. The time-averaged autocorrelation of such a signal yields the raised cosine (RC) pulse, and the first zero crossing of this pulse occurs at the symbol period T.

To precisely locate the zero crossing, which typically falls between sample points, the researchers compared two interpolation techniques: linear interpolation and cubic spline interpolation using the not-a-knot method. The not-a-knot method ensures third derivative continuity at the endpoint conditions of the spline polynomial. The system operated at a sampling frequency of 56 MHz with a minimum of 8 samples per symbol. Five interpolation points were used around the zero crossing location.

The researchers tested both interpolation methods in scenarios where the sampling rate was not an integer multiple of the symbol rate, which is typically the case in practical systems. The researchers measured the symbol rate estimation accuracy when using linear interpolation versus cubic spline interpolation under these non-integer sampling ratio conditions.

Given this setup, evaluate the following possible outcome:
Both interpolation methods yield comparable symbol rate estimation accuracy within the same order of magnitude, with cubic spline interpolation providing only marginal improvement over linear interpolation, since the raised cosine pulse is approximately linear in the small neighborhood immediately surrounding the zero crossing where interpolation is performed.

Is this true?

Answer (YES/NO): NO